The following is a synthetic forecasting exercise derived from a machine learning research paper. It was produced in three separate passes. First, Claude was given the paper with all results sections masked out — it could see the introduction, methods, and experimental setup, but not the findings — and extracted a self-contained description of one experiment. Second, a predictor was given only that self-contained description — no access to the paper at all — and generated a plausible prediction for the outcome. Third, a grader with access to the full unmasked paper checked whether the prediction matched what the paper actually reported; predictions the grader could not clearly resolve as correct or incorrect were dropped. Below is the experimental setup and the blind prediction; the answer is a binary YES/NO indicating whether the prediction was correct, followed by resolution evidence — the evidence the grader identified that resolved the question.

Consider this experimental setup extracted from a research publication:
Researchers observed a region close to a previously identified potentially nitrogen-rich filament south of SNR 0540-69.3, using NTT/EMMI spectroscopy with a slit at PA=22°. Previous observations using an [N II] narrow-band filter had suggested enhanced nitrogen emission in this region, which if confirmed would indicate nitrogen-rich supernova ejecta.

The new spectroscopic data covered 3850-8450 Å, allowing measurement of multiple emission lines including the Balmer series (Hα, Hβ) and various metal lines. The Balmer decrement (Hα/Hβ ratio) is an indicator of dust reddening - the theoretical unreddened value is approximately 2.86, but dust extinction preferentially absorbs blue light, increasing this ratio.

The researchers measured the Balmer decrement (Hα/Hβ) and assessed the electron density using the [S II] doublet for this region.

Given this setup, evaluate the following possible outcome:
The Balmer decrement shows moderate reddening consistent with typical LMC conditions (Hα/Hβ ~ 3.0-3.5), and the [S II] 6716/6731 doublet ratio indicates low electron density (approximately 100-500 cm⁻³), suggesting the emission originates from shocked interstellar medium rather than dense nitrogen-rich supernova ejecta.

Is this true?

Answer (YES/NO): NO